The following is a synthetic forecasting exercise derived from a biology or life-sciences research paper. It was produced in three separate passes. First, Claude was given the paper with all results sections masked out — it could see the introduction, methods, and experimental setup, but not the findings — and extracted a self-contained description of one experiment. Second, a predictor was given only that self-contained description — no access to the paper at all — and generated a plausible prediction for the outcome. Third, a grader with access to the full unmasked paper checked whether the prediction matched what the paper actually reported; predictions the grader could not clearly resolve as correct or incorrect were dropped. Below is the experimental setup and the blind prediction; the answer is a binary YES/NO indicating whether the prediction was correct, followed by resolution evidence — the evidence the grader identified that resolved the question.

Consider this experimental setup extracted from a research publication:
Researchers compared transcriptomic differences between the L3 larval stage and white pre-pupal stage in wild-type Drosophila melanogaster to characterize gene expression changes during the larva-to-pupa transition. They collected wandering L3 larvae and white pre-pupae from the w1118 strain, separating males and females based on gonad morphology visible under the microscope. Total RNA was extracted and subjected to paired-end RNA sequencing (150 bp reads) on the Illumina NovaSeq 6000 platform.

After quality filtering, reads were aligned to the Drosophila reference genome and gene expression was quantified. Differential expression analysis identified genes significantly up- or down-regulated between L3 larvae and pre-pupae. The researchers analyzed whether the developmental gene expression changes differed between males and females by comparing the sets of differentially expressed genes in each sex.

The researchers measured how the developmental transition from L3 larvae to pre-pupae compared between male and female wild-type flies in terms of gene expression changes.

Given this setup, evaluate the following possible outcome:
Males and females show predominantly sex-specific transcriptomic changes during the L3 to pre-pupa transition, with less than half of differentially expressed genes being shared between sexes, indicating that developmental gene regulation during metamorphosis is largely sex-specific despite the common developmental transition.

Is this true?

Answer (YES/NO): NO